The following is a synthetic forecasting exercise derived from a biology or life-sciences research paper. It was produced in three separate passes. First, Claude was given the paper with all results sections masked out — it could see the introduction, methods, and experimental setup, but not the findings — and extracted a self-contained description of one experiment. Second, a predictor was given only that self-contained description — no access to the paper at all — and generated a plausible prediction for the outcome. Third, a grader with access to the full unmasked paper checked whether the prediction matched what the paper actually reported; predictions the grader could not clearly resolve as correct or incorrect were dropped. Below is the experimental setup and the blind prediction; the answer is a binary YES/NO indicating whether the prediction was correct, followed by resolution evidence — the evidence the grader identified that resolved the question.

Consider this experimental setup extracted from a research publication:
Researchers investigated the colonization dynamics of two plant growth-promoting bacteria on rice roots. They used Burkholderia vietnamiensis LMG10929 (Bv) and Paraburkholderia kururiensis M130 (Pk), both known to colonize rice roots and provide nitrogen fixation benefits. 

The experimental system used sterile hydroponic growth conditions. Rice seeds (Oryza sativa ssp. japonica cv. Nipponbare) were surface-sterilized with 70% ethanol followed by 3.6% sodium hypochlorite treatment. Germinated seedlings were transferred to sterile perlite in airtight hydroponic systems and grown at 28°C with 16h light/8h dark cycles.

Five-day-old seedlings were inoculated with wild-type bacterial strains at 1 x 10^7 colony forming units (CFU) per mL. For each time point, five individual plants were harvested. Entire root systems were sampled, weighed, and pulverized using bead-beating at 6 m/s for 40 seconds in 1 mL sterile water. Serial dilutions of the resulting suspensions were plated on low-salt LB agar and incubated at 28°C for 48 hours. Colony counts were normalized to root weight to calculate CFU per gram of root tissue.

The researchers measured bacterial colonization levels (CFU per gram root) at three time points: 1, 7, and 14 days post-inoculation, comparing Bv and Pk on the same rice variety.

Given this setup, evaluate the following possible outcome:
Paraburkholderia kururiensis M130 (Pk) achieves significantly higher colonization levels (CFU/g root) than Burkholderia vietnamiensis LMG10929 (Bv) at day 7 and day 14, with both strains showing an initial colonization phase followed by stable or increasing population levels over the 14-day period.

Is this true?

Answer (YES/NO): NO